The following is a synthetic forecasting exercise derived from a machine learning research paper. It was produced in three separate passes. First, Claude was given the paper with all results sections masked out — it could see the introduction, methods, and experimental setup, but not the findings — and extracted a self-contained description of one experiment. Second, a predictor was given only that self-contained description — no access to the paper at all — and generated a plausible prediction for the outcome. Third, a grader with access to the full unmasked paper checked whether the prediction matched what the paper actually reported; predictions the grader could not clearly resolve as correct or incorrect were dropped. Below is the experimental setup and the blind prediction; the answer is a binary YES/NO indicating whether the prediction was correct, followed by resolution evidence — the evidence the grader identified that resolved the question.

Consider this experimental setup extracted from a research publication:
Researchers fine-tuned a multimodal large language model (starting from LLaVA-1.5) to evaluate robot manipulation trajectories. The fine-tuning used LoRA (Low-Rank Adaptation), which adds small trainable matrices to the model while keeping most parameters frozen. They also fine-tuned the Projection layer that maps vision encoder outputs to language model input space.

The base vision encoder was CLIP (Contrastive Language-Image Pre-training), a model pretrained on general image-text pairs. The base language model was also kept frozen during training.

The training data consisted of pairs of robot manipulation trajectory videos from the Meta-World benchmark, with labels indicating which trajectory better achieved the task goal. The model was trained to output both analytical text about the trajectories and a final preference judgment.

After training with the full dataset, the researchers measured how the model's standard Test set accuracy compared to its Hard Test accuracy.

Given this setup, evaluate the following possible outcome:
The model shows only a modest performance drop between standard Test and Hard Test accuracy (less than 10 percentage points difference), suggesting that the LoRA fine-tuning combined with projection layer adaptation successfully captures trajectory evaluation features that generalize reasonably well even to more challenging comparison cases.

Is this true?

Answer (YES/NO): NO